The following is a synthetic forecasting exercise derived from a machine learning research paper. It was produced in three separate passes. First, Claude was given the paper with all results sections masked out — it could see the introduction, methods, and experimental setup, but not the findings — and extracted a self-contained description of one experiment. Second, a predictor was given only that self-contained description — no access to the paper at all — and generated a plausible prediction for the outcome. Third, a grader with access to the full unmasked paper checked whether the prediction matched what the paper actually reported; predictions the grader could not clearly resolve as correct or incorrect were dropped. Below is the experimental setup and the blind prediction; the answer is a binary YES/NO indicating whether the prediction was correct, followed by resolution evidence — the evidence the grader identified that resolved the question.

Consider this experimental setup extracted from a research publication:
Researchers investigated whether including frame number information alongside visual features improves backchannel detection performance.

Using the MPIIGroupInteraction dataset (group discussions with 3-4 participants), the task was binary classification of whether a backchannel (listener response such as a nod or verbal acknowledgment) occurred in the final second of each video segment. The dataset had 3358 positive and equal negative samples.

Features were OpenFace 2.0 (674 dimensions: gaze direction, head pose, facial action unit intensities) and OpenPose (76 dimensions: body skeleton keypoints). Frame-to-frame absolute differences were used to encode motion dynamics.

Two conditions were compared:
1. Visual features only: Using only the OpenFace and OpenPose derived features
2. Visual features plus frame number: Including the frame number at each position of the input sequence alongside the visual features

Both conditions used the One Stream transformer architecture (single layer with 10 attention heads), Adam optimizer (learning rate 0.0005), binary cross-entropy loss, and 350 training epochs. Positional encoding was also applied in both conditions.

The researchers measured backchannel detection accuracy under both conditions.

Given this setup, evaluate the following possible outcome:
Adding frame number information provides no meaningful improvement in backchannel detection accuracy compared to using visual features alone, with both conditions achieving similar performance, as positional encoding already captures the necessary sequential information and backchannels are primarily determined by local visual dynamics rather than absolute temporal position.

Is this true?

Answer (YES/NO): NO